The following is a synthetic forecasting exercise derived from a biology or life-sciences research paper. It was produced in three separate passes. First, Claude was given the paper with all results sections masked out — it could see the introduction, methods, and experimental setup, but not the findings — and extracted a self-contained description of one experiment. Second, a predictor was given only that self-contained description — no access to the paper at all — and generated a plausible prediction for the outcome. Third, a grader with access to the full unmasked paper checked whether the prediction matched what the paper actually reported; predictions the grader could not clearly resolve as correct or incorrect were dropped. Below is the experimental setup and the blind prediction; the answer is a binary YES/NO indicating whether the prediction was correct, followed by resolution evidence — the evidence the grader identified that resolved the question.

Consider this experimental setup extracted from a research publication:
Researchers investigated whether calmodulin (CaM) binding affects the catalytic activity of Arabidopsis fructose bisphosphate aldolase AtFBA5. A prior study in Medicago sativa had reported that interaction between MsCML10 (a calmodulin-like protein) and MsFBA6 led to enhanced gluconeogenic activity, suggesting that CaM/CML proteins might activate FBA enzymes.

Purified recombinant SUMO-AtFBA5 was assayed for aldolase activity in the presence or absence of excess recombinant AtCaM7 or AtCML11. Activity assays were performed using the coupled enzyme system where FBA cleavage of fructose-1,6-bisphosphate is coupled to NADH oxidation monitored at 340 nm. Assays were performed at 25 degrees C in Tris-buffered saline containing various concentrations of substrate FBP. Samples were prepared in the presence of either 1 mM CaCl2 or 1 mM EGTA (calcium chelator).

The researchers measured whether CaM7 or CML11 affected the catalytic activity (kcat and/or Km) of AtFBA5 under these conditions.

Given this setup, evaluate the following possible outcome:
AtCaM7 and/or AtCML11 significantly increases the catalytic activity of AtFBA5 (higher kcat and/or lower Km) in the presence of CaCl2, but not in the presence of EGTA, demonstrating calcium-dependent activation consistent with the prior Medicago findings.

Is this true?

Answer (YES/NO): NO